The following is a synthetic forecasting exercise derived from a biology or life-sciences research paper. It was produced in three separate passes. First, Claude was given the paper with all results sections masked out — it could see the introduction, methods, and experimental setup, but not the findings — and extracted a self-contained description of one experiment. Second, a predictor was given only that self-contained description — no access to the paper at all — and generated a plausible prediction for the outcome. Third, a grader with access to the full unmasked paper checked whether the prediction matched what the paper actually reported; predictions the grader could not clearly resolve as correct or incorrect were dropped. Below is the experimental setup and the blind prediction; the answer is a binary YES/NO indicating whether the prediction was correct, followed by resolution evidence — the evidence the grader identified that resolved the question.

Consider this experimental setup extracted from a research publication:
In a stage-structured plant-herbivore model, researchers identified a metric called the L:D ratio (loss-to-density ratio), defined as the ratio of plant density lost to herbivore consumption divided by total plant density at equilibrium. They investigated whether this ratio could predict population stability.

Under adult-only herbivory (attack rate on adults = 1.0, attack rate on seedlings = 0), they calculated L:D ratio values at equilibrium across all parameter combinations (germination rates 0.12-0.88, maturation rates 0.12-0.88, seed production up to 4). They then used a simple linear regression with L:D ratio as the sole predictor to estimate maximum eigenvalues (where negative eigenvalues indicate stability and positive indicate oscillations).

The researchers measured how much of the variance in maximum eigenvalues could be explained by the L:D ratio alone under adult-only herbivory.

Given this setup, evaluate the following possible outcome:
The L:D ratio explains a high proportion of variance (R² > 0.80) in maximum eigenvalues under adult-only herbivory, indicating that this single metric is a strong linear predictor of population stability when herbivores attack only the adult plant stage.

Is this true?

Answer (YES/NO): NO